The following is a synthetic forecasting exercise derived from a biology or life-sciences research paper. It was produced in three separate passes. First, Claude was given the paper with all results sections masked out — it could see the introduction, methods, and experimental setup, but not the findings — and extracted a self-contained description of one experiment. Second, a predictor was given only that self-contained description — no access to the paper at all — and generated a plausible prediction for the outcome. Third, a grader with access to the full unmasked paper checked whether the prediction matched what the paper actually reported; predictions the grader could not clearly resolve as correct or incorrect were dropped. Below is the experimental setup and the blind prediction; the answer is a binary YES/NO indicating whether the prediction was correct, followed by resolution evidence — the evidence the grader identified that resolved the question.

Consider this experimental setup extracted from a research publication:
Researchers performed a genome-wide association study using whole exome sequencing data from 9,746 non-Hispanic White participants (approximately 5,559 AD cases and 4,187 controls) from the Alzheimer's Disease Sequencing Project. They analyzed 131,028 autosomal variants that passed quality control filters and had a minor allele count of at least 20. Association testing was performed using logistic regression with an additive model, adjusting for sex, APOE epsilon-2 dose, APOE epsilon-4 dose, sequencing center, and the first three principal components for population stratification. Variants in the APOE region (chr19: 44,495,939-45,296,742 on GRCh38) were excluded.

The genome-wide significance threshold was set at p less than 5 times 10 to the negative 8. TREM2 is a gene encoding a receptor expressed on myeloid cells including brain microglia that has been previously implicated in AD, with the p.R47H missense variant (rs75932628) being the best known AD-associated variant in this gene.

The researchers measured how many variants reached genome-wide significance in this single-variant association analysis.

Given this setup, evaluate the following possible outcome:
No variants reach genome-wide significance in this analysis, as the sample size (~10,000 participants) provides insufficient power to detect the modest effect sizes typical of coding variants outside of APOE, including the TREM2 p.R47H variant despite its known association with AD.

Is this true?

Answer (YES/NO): NO